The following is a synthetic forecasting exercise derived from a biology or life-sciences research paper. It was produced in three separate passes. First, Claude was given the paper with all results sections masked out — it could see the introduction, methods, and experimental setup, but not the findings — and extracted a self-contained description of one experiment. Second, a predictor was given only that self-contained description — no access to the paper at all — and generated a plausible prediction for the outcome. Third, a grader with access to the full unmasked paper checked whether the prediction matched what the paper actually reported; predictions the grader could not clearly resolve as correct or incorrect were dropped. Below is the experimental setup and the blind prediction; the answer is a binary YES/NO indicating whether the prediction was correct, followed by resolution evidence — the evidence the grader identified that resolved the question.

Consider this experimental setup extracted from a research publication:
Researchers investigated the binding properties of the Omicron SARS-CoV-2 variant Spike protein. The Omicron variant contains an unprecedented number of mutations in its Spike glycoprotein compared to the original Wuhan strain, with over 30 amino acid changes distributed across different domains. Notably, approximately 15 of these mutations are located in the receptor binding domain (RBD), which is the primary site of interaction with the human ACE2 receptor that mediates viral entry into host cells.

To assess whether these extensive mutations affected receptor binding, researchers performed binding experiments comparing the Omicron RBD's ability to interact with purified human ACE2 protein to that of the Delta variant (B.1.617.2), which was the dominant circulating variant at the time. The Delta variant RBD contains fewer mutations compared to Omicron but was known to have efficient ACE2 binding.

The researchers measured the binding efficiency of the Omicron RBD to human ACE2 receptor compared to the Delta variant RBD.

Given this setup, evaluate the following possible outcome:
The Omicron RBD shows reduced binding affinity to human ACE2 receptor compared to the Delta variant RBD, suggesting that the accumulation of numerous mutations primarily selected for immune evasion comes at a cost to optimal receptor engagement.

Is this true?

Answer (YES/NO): NO